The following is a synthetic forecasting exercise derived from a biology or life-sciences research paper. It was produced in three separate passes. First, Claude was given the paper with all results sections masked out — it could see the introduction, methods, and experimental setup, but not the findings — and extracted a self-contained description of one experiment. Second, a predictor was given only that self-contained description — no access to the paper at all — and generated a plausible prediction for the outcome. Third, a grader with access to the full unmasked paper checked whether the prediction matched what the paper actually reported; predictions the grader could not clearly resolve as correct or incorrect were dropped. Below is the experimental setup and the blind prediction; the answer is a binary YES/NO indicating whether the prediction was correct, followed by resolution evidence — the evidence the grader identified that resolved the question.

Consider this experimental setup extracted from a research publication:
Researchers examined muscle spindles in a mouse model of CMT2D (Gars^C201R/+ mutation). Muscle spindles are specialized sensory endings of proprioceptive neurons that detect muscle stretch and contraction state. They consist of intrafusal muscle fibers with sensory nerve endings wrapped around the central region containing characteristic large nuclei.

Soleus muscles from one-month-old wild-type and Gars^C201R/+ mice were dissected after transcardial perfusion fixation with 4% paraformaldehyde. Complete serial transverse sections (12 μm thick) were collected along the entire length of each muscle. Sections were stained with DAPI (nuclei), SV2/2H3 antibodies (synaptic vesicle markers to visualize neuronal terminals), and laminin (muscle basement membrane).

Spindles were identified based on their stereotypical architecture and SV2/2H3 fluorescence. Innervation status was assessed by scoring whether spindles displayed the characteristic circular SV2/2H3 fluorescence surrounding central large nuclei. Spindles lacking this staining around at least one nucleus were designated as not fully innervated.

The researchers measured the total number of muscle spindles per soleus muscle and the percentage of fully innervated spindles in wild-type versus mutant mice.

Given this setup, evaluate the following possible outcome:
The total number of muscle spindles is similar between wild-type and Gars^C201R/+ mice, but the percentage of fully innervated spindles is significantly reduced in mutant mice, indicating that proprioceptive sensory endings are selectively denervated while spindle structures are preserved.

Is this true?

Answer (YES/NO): NO